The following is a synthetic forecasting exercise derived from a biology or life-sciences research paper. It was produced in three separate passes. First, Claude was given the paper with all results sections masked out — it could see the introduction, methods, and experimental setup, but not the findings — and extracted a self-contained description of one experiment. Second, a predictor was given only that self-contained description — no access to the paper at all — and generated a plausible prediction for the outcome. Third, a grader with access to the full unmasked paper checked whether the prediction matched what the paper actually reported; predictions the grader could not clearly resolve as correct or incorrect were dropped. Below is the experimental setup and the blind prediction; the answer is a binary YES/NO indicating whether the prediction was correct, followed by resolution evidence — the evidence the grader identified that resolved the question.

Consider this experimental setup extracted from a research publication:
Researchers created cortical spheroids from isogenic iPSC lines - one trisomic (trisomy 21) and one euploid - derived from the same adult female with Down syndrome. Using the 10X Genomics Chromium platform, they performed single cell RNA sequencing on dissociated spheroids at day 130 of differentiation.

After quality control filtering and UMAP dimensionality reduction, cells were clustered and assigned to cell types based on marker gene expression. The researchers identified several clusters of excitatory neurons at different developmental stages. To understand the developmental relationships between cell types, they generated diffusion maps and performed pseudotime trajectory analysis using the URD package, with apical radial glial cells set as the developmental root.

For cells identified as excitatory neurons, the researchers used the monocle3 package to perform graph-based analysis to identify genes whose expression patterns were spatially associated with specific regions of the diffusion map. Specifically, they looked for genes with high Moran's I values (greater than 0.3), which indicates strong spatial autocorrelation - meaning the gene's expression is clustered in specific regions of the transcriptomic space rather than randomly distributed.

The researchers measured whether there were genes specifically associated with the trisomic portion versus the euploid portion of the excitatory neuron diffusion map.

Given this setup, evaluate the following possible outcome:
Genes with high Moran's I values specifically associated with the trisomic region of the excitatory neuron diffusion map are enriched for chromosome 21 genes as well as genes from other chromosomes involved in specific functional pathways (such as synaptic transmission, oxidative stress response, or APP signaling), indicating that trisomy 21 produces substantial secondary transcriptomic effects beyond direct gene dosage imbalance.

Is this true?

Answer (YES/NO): NO